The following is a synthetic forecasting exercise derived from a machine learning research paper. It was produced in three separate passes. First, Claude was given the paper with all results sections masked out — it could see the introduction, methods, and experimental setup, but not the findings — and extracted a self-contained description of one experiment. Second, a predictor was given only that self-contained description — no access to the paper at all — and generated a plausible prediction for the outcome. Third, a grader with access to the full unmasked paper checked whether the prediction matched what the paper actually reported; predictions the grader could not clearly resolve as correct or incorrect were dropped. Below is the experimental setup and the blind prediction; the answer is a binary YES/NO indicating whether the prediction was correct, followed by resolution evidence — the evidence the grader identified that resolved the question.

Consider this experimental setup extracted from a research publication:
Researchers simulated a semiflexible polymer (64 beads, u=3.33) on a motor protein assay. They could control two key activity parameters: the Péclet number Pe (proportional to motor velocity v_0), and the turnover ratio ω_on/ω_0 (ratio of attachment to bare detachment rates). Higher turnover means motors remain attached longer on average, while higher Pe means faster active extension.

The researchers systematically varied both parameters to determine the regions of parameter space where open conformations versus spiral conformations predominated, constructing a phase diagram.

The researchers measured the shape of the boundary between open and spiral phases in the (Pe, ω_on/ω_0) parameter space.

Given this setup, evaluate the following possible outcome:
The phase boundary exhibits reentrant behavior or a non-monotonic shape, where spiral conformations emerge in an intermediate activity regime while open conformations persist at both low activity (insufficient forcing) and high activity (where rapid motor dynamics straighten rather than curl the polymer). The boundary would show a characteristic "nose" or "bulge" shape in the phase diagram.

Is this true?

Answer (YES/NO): YES